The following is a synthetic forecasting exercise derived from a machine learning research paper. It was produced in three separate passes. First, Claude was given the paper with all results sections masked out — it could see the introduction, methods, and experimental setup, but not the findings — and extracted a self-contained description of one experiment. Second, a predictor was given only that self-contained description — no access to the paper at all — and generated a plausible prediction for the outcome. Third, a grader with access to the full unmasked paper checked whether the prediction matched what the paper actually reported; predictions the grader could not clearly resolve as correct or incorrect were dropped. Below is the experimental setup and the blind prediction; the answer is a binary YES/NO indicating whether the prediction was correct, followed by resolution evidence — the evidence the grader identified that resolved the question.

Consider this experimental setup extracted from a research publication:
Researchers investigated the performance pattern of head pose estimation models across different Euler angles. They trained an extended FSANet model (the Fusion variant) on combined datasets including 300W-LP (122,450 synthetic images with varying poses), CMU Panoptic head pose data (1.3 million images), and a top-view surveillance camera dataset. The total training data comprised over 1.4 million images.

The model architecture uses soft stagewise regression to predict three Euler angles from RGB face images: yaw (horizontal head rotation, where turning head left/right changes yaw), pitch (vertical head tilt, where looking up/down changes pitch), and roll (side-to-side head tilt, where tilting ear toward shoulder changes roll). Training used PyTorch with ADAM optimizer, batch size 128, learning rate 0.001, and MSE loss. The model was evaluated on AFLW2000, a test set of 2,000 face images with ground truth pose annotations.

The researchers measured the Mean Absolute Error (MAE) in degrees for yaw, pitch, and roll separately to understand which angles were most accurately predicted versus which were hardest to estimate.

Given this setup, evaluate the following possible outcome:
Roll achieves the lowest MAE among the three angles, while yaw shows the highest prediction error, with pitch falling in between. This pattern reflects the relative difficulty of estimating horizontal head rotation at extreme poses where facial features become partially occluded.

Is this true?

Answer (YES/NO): NO